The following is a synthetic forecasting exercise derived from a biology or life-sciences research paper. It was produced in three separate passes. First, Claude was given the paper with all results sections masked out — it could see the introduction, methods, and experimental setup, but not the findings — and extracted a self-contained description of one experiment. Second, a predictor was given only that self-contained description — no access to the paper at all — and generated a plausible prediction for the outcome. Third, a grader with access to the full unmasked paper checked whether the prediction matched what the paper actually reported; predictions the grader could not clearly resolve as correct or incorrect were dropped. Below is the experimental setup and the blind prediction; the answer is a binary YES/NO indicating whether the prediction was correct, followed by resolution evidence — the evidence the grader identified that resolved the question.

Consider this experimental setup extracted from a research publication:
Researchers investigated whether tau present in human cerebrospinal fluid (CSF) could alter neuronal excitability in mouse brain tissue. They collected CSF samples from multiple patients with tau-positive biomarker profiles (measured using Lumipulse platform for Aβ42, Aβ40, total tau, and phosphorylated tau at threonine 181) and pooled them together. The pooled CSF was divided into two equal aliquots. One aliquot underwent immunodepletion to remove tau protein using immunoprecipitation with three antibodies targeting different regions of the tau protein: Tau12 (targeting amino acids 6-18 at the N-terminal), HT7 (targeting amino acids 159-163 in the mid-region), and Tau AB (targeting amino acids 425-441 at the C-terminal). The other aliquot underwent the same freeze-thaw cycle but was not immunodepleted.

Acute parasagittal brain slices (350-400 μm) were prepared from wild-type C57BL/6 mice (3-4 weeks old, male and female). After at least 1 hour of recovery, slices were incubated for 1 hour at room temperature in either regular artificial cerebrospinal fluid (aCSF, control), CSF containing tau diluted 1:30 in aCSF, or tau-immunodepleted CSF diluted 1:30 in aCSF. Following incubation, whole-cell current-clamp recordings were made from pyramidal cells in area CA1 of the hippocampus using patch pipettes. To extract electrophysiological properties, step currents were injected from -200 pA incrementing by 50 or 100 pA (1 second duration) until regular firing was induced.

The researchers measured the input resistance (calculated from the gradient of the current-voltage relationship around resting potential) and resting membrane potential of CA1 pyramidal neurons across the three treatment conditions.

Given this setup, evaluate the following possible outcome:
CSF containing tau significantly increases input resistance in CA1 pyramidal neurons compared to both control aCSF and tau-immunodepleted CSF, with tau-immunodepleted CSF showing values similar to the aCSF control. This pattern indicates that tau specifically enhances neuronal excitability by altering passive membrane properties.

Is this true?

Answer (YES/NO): NO